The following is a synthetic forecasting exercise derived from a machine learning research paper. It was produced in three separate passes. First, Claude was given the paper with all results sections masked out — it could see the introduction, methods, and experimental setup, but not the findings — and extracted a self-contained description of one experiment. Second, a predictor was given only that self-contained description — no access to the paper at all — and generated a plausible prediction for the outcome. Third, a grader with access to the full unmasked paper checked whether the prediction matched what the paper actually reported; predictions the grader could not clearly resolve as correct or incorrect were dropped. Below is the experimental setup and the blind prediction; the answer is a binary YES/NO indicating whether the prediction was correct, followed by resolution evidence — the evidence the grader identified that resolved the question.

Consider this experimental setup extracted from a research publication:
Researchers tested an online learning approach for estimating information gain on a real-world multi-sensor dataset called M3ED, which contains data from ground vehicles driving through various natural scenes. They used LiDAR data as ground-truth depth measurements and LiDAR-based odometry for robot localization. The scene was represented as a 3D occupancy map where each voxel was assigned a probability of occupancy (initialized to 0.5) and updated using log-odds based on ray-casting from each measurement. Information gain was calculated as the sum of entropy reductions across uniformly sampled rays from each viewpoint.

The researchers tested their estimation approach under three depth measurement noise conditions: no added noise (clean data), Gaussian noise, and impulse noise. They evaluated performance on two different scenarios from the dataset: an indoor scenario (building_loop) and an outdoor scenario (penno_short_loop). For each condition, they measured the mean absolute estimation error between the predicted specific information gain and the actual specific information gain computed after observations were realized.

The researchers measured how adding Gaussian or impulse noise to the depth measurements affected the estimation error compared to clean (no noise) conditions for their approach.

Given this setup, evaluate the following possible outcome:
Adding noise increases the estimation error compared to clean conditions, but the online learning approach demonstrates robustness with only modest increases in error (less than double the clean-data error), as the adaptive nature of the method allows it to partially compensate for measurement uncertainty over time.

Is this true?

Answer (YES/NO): NO